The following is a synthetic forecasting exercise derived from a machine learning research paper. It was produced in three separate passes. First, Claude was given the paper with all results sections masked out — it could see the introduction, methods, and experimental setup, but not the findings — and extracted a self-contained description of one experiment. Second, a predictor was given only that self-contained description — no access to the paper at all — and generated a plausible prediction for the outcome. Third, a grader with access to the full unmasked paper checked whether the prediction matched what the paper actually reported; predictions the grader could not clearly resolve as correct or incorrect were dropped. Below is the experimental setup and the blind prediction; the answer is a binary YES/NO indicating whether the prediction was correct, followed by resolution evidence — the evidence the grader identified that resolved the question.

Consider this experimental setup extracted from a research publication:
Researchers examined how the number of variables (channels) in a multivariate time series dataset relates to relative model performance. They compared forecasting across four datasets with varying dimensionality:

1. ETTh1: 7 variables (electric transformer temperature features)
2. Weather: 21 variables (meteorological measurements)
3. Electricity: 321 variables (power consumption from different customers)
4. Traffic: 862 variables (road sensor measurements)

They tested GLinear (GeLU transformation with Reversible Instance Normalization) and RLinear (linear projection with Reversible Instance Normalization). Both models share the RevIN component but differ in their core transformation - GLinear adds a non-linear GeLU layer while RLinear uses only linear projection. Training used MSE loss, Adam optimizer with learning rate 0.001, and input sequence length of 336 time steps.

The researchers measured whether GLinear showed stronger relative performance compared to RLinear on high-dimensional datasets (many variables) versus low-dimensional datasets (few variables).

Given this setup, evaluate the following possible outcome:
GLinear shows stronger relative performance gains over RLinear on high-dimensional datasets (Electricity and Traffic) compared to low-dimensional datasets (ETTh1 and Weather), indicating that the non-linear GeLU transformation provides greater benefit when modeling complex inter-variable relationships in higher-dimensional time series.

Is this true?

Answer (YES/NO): YES